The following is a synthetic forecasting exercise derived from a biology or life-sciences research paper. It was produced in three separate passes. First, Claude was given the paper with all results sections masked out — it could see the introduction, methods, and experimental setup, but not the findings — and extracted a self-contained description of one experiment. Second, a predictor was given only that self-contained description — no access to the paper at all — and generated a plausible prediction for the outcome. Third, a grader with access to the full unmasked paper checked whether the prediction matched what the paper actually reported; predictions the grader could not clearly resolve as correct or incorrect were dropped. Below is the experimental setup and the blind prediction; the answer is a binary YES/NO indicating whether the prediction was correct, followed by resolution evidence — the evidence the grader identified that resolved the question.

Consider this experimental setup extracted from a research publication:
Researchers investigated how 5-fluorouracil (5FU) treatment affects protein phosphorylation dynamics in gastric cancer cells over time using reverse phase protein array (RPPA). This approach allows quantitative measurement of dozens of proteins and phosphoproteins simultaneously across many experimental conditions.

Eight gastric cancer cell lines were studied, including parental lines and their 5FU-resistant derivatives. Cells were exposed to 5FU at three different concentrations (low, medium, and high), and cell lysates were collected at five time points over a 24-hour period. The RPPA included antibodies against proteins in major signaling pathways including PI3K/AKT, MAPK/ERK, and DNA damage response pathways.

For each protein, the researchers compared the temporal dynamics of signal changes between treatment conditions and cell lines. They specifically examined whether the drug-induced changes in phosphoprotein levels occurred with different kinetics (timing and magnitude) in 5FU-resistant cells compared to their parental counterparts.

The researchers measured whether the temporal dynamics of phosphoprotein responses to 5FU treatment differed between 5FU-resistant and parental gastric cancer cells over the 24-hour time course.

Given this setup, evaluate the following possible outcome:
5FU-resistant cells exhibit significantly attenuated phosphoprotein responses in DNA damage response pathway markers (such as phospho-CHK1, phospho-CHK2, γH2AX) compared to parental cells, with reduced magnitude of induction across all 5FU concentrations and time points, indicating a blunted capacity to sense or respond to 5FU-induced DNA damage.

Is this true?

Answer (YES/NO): NO